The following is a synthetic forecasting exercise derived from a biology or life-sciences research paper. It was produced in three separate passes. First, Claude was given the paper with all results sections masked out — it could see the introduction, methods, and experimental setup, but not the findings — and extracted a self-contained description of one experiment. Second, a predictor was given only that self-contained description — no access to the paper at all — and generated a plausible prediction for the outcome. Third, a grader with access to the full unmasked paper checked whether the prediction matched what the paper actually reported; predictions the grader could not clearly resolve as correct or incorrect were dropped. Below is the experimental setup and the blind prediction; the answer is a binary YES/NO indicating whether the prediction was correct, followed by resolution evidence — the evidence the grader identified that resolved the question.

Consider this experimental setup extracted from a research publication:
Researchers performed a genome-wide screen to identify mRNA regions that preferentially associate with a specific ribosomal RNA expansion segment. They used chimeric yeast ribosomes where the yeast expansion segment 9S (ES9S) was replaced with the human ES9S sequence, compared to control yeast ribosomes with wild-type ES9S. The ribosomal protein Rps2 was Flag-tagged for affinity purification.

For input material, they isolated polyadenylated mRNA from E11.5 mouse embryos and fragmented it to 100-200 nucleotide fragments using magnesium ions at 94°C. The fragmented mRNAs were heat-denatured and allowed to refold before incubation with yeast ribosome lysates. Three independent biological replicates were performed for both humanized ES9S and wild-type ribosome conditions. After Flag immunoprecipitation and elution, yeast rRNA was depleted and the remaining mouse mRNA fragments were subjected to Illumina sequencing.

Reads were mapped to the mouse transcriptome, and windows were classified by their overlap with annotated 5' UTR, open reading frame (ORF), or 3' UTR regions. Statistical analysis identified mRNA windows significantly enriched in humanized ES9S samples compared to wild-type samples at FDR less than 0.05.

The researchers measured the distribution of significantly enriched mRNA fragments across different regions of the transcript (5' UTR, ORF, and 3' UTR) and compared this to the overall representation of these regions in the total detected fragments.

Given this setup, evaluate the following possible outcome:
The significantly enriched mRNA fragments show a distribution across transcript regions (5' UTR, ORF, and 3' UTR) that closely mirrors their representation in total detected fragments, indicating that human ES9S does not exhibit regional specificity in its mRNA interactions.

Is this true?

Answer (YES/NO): NO